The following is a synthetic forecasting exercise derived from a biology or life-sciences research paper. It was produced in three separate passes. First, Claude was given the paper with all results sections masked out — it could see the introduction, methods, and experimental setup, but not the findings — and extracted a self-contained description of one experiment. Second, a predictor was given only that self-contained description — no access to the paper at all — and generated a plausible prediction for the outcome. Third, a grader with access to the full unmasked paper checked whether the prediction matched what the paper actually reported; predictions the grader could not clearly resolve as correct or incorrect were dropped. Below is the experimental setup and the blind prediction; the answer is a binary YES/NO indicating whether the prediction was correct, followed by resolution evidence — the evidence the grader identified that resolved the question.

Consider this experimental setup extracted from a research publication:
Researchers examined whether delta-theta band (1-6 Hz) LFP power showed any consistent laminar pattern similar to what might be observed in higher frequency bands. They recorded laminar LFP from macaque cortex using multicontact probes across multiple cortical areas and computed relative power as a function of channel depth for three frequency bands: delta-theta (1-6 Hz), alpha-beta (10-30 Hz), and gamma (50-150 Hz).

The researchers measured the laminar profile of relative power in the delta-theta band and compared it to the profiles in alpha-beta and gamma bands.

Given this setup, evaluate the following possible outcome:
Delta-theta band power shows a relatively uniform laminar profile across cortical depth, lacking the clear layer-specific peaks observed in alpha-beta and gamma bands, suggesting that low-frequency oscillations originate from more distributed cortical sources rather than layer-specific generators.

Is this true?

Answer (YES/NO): NO